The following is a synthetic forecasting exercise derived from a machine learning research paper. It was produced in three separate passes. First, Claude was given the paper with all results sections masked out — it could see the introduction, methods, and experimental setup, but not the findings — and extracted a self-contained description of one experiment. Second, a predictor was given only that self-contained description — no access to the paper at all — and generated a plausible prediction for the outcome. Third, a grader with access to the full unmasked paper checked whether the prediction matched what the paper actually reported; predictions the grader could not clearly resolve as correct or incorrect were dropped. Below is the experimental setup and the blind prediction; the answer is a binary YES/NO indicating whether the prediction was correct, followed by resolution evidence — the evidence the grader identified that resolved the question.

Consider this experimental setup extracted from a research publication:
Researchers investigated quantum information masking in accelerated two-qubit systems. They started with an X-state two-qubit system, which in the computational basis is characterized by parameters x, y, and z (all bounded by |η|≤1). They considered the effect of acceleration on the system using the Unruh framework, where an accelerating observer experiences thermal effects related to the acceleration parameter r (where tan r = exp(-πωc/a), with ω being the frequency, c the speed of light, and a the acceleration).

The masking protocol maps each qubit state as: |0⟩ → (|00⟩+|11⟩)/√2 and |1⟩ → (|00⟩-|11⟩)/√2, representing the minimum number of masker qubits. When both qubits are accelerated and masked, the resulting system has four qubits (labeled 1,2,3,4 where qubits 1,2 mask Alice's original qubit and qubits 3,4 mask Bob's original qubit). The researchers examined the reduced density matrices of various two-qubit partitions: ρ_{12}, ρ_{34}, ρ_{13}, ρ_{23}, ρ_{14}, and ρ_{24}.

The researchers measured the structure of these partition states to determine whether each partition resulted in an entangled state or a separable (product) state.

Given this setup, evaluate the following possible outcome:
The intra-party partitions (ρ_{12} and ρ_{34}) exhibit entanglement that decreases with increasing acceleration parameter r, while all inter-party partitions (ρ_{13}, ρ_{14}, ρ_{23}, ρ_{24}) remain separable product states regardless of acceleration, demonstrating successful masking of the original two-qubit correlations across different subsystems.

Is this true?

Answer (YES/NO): NO